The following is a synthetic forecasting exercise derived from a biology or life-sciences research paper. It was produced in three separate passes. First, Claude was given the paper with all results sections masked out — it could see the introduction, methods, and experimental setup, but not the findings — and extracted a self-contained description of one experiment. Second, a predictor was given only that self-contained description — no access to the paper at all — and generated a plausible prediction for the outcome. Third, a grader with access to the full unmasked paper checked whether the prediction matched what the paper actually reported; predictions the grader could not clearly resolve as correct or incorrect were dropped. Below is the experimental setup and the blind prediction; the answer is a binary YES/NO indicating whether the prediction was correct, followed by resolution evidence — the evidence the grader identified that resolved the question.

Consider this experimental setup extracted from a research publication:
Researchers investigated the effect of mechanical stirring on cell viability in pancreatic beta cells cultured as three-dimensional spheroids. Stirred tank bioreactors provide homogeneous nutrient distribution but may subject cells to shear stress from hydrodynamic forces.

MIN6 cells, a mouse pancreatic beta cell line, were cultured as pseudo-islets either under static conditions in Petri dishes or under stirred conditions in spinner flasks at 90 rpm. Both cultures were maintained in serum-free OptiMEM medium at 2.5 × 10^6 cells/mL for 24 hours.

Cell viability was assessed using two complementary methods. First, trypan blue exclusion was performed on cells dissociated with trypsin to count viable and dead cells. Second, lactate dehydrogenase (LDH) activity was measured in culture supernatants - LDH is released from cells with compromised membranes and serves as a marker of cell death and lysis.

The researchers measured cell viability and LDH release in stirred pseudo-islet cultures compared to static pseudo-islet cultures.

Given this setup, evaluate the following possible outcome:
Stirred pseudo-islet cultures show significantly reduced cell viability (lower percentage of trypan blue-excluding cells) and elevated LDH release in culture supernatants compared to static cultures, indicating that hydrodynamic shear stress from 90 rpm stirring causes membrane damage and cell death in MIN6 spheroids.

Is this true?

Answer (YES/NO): NO